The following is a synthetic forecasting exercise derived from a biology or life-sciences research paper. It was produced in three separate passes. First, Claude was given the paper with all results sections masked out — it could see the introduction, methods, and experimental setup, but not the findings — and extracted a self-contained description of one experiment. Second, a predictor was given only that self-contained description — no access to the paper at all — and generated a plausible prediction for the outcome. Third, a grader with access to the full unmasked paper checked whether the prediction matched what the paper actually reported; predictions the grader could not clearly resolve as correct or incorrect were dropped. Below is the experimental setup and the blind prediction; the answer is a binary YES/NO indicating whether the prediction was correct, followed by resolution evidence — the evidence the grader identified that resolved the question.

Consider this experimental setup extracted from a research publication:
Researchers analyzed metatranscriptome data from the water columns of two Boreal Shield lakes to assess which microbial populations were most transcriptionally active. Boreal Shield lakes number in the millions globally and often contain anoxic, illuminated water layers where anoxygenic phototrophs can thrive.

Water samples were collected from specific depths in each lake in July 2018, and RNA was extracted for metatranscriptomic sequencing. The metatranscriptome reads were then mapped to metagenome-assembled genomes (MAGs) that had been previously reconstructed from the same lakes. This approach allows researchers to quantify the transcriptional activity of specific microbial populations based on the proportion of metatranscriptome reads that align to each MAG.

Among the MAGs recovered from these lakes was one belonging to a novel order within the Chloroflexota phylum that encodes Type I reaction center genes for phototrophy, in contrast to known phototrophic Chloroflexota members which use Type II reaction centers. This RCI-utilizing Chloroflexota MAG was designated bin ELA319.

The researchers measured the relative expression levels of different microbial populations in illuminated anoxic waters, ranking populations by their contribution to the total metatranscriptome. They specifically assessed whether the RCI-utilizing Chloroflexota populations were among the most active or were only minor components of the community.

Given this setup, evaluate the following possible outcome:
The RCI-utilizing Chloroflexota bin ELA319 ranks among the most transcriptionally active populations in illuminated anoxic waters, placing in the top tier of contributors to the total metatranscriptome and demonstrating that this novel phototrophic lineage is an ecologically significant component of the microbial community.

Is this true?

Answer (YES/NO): YES